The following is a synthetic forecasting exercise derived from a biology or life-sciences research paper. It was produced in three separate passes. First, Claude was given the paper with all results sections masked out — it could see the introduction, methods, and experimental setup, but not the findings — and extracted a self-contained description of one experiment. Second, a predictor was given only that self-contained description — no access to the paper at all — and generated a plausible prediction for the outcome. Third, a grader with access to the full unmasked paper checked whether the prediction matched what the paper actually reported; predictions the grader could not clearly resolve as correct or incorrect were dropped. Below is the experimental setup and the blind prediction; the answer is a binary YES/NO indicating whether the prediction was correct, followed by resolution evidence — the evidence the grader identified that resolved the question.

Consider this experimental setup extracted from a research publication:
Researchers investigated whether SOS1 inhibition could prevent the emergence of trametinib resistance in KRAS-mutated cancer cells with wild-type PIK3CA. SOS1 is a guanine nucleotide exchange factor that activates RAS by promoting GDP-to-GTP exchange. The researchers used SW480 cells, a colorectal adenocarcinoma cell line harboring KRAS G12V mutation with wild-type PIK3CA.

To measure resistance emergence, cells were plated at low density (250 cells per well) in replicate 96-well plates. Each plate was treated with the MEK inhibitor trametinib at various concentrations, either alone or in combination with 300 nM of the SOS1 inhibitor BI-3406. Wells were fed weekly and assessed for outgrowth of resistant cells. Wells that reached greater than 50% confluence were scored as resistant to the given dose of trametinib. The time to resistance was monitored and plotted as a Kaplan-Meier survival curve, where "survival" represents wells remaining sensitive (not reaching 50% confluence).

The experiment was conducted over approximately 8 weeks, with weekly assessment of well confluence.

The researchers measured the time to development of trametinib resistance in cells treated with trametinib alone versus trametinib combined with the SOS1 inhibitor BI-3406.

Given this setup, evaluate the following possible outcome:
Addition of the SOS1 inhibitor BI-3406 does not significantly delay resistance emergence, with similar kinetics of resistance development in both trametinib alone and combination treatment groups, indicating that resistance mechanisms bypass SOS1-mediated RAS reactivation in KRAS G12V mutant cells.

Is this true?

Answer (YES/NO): NO